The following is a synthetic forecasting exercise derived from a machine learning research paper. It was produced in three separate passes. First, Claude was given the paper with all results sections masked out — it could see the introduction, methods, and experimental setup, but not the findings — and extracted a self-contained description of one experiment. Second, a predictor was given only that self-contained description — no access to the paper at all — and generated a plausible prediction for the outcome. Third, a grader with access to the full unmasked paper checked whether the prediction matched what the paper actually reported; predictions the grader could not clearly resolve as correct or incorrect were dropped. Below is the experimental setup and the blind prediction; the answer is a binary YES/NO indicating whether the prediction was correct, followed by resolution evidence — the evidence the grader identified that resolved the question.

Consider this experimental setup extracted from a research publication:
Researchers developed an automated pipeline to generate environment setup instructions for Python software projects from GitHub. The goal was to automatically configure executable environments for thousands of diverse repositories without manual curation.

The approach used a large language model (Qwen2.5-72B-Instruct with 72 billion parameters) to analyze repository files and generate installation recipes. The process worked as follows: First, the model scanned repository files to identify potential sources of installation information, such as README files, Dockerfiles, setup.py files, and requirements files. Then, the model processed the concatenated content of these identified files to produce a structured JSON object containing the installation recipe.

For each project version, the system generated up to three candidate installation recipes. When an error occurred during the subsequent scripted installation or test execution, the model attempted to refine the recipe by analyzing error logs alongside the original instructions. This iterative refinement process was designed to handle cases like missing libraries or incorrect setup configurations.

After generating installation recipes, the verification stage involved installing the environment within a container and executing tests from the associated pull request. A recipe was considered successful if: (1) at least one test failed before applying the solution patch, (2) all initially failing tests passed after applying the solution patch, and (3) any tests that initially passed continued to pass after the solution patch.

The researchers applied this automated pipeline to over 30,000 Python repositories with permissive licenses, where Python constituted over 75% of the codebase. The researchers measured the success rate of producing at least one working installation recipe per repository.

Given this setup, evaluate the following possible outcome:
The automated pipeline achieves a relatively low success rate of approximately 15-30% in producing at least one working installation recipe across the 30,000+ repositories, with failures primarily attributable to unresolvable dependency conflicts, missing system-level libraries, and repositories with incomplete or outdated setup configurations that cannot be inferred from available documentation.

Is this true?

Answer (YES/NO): NO